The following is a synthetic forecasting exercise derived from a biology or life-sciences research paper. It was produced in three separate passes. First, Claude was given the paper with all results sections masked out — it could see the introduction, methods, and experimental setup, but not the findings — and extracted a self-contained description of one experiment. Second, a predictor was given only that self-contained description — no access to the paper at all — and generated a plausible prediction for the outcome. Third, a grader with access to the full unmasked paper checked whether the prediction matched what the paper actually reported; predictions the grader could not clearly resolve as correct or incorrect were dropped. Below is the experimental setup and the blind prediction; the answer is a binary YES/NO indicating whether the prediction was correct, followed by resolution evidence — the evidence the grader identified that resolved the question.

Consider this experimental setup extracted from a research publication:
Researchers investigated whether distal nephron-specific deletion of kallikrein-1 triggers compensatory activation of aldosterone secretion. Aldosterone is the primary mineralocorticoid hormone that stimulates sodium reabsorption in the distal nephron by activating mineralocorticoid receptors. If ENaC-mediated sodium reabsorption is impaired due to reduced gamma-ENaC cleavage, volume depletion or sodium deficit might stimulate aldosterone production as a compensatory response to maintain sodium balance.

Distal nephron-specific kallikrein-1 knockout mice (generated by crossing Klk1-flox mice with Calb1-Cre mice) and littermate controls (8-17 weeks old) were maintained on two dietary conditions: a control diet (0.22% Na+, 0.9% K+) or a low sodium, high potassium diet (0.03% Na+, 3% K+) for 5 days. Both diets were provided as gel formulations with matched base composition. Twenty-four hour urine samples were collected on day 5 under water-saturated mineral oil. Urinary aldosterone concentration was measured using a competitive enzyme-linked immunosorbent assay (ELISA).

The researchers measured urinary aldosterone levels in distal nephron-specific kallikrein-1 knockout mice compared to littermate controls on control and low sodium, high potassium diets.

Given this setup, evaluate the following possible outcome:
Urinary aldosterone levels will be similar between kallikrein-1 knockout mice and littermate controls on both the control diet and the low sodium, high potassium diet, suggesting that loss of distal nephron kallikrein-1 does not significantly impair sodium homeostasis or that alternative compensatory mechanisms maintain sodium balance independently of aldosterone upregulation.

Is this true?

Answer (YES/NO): YES